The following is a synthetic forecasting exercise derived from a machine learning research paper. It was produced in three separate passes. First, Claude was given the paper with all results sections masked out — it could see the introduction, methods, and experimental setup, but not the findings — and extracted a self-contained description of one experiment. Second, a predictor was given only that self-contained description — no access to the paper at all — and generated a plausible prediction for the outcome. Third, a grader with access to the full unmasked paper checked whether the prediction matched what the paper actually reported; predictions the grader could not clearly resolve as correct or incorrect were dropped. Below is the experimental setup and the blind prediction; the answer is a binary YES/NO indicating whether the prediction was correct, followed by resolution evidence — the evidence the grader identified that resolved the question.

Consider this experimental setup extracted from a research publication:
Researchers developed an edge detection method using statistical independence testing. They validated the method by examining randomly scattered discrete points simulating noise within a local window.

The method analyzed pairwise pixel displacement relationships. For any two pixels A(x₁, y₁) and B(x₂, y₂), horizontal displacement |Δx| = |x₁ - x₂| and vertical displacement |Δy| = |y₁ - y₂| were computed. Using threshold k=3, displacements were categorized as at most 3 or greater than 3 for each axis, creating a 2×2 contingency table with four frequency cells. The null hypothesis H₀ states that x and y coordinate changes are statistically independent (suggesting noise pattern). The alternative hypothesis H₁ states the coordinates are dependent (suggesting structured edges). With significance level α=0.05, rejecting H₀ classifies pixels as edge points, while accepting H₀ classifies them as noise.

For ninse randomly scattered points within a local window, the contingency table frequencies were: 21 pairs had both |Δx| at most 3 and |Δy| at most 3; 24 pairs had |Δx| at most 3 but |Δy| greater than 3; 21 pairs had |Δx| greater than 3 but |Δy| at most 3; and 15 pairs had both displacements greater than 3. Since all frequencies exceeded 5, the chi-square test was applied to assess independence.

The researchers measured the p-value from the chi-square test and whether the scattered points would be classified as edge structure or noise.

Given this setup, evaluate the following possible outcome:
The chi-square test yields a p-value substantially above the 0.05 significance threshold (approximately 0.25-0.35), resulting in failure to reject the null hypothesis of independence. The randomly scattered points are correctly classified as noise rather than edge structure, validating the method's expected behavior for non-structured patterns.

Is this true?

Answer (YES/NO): YES